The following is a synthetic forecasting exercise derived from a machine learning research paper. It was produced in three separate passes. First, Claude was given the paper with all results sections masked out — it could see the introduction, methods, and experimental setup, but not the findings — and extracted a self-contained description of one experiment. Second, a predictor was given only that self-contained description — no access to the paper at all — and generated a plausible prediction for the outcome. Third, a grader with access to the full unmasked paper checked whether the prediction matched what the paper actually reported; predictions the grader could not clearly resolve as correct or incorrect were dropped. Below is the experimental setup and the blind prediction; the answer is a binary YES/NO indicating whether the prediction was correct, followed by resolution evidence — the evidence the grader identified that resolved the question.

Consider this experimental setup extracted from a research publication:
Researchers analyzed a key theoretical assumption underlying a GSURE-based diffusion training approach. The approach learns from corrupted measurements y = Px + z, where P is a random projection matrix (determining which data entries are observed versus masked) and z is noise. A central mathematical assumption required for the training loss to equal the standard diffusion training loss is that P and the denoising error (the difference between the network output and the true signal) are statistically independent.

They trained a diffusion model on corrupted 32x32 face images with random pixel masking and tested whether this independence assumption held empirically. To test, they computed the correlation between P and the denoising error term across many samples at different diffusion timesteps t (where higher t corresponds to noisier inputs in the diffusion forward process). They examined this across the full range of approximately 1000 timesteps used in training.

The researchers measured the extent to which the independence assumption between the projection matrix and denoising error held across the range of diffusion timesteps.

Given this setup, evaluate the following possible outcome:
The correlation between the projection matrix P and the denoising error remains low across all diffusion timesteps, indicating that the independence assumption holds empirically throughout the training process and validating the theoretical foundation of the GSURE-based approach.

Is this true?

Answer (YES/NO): NO